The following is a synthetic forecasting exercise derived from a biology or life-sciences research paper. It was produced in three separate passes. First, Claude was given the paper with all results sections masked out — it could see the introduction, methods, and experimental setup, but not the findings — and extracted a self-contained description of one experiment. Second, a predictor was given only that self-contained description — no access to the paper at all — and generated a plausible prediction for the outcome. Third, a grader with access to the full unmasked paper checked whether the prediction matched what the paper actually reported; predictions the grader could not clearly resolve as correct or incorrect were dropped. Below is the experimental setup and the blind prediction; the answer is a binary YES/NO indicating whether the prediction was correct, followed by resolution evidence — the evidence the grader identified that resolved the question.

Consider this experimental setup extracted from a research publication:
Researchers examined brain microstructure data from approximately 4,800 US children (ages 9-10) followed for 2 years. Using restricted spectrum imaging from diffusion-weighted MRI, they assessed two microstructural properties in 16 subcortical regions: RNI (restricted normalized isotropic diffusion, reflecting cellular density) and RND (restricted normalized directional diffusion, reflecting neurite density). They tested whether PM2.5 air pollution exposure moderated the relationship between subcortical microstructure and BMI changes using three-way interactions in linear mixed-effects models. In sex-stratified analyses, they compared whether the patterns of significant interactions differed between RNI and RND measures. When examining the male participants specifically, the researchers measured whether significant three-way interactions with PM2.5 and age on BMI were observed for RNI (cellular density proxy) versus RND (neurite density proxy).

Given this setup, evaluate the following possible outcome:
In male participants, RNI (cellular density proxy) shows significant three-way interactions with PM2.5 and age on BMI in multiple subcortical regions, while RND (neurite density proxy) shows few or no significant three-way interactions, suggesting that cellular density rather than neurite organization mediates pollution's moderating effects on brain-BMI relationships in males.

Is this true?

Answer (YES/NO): NO